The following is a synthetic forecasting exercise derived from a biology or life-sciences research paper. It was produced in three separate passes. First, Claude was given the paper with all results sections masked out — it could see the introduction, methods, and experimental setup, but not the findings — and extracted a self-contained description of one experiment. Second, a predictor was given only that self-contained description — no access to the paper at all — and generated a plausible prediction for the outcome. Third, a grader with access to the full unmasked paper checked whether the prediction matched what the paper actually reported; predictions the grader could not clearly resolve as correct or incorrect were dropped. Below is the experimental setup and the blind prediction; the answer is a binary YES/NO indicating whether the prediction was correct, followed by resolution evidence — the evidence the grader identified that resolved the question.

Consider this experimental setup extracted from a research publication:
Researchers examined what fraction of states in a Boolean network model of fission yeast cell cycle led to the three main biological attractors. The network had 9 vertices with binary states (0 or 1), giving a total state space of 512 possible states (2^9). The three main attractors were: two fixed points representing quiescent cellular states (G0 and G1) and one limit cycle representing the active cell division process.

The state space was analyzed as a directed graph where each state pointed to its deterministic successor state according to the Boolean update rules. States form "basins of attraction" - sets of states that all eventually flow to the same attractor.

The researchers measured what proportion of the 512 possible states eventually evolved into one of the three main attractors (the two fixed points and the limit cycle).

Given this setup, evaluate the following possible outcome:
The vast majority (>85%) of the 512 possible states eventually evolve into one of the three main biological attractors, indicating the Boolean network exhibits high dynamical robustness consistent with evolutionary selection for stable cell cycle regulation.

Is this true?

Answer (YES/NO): YES